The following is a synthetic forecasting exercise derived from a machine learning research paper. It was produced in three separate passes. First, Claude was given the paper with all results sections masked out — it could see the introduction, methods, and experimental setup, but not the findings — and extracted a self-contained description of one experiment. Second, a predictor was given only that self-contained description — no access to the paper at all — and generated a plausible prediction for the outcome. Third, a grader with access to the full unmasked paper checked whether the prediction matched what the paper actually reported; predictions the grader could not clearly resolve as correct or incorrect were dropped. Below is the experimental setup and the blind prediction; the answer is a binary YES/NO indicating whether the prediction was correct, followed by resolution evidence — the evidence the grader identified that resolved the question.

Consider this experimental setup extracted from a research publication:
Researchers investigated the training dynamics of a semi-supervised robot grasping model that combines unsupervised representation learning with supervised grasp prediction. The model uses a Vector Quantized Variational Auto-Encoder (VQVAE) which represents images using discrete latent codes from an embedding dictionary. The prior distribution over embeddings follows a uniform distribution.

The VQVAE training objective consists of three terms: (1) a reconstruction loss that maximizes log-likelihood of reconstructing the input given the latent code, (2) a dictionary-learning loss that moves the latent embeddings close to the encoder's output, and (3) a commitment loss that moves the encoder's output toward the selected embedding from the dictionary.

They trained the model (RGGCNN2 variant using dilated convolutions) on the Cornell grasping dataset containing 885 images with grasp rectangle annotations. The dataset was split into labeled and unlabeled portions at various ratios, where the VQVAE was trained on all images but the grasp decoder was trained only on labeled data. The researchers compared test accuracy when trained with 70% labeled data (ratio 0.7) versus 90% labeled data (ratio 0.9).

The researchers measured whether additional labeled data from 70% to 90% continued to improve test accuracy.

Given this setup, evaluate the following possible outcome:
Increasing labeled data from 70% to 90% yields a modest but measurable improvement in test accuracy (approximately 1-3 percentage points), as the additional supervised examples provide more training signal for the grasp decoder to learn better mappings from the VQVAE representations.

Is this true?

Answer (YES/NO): NO